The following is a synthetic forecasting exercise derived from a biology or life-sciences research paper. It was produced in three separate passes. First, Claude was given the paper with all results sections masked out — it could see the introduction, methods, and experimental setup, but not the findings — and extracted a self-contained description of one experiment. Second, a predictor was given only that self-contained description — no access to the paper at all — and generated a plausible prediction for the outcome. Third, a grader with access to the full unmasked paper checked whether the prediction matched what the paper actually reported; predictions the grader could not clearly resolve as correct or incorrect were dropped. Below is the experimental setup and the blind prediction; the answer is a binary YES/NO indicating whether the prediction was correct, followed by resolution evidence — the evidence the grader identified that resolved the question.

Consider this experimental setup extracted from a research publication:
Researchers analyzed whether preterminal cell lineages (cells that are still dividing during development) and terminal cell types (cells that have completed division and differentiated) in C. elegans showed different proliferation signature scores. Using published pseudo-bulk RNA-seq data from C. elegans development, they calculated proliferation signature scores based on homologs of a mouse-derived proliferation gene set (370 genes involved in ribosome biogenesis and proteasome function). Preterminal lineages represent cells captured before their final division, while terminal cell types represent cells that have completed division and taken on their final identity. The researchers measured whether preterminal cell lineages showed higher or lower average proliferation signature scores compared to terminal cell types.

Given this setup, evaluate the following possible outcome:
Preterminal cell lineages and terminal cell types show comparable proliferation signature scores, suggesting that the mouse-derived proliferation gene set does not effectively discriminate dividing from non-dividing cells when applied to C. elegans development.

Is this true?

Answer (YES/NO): NO